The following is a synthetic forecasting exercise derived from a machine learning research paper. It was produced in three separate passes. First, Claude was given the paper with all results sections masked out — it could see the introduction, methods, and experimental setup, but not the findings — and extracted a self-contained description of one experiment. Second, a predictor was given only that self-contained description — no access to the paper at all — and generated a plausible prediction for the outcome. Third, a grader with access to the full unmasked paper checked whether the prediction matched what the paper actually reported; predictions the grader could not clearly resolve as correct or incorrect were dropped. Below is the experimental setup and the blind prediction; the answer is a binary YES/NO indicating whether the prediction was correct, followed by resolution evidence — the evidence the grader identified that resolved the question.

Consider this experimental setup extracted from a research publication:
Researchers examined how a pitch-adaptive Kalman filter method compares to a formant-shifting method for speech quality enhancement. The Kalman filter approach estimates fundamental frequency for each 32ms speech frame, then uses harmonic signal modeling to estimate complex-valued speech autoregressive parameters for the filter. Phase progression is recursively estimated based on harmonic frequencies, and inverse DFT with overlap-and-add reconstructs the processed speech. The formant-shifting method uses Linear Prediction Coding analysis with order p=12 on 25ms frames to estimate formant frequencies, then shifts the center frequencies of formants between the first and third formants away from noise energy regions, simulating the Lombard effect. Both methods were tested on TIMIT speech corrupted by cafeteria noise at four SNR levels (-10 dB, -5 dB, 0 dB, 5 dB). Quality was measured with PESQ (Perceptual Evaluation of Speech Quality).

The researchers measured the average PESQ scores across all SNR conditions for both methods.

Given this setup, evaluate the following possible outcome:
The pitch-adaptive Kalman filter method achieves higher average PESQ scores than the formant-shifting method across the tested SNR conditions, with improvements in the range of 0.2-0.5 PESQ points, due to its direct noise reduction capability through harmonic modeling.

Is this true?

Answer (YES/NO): YES